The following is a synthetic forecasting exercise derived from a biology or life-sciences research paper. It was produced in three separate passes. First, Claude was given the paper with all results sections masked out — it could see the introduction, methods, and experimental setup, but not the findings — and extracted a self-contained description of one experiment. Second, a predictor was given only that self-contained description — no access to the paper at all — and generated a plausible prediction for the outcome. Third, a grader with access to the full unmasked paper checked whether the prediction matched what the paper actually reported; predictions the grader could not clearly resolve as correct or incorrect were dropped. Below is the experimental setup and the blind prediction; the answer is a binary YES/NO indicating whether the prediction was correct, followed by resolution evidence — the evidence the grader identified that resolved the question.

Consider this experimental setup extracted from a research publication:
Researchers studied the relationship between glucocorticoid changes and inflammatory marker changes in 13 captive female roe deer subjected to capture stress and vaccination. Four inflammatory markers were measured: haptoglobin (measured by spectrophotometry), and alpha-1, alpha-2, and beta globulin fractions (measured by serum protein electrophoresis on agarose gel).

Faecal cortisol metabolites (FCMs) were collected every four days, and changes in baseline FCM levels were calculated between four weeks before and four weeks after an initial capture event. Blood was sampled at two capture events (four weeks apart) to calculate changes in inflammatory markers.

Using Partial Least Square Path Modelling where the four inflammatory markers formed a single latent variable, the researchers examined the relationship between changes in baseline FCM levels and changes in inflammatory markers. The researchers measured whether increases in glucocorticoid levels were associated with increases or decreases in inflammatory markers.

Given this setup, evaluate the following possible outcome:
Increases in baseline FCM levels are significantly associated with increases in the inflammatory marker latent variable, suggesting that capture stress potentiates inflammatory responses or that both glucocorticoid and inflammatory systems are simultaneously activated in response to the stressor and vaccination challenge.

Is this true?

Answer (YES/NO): NO